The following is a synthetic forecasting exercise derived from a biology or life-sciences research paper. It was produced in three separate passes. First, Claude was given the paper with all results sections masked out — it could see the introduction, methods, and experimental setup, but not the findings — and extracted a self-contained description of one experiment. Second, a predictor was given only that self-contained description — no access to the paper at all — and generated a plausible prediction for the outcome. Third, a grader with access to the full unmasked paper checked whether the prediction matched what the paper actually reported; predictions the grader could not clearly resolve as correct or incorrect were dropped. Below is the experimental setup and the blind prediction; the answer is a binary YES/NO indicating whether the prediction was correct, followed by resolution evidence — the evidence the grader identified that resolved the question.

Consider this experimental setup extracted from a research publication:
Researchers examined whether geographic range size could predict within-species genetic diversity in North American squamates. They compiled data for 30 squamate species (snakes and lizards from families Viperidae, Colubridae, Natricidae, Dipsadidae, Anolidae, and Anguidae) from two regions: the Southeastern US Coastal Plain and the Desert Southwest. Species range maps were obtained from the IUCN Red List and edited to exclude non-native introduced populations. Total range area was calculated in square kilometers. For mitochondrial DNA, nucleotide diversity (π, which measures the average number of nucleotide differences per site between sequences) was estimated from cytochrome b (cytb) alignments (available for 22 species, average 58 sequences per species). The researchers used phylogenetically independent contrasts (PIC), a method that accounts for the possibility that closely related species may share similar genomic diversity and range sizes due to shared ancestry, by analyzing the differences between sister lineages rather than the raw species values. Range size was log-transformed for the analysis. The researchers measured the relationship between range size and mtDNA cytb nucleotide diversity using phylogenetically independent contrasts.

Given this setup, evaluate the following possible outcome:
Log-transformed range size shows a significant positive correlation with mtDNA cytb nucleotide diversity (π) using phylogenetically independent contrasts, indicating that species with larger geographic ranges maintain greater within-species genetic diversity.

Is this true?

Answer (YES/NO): YES